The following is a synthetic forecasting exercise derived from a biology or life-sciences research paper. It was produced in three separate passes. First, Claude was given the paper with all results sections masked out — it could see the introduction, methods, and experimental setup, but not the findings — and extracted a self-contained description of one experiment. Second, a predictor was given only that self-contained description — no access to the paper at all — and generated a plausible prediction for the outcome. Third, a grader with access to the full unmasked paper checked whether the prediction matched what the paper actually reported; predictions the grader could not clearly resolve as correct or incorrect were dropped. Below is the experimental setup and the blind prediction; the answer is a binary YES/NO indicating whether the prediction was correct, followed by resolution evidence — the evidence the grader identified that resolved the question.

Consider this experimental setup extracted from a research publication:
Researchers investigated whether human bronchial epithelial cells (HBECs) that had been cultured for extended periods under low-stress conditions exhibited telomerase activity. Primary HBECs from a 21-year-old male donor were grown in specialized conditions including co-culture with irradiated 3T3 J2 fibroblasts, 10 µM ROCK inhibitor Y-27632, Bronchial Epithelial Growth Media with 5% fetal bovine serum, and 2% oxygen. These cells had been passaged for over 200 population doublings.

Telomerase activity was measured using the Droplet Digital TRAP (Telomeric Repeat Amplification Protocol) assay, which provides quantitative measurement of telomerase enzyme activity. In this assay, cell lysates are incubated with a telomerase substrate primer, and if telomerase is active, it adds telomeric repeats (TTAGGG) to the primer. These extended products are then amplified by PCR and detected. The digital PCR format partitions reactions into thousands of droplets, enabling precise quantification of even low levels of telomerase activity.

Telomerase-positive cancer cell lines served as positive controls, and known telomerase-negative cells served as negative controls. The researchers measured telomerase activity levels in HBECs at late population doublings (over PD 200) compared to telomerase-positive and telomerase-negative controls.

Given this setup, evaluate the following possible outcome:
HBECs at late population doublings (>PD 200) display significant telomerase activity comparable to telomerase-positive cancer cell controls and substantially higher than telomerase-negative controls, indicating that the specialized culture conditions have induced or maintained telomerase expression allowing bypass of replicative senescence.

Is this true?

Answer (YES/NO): NO